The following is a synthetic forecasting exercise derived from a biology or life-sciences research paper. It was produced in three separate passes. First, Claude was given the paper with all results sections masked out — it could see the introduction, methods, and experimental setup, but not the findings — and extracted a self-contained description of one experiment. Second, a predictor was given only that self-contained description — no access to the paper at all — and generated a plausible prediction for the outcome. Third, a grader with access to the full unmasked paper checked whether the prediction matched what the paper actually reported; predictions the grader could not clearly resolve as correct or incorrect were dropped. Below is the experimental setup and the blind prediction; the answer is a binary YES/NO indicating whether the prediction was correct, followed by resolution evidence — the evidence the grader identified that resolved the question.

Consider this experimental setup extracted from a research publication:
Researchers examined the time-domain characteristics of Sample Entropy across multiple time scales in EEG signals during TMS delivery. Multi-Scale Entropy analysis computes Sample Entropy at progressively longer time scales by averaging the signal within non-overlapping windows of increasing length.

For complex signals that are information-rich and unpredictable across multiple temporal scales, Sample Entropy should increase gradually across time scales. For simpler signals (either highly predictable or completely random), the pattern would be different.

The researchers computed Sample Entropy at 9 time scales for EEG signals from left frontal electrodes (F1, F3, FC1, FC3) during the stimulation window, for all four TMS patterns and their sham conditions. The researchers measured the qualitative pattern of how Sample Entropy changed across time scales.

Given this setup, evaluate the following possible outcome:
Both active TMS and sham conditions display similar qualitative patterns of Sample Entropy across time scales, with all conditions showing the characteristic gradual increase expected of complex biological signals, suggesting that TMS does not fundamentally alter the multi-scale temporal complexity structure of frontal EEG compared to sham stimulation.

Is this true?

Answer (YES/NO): NO